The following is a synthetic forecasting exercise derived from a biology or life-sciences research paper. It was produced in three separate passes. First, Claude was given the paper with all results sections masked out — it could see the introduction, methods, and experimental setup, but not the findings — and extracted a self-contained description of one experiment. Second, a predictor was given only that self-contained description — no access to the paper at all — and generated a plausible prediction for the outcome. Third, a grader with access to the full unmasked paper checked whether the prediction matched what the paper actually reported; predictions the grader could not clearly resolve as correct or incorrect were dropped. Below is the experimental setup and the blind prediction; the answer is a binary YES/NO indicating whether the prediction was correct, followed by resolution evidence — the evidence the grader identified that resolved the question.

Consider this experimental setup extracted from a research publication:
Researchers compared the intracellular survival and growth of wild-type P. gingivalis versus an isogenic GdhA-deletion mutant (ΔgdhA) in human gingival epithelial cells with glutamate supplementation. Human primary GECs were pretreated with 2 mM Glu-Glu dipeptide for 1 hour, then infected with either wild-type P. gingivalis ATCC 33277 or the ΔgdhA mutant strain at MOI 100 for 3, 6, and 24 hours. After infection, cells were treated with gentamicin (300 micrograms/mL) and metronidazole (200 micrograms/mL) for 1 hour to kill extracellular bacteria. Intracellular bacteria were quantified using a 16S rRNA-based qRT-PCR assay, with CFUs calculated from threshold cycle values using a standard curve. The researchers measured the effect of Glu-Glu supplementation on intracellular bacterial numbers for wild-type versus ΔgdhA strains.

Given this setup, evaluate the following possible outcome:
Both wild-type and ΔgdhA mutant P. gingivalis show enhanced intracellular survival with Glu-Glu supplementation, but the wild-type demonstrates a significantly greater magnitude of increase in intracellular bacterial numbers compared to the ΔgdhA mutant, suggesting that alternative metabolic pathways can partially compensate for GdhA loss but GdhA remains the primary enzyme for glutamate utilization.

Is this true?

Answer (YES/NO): NO